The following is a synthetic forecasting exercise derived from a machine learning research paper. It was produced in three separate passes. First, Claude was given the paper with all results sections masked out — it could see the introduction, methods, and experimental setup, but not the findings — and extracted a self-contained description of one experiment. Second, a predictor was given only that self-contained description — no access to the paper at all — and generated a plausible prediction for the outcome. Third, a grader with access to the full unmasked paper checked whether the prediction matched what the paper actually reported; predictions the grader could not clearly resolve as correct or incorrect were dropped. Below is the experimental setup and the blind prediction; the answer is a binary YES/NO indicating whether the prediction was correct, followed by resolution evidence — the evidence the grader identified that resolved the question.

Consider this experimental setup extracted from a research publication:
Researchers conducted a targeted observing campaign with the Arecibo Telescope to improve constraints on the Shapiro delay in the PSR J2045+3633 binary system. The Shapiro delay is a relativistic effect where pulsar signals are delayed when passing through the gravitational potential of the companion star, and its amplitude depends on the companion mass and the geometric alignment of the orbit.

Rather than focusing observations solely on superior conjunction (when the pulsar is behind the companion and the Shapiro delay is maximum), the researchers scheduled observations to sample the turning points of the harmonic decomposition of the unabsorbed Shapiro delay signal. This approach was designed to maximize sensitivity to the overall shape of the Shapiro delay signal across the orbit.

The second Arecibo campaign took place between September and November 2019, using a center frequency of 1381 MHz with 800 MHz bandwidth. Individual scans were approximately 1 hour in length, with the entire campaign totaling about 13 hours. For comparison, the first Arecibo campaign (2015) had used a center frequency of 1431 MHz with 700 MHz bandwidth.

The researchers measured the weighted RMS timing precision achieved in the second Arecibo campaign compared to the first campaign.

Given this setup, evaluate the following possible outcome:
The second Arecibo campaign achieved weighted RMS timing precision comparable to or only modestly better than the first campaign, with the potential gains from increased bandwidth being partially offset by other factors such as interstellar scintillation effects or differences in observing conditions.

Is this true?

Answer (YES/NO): YES